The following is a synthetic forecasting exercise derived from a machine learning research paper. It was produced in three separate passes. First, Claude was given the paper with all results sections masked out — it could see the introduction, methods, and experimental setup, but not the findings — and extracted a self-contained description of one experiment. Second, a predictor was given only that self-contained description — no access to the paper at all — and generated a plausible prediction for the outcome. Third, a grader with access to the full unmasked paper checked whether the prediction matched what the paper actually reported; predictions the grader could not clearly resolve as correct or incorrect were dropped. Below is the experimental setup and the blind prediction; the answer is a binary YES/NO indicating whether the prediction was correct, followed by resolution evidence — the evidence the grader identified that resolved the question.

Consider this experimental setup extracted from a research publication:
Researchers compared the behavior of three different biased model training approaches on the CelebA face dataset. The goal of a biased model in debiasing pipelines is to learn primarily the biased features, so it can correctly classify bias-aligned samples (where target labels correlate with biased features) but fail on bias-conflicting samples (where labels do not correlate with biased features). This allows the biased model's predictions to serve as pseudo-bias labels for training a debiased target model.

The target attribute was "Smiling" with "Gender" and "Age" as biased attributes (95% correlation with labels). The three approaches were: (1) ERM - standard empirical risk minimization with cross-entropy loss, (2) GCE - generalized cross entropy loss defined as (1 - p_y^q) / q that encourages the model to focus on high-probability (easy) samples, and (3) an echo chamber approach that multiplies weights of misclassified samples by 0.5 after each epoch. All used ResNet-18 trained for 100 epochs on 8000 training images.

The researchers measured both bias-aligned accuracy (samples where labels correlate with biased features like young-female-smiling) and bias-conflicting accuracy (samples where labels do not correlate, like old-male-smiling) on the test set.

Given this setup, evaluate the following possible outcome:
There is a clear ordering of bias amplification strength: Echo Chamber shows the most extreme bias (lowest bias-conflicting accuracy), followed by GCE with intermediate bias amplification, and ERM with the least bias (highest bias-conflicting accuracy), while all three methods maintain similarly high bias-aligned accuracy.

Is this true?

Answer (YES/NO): NO